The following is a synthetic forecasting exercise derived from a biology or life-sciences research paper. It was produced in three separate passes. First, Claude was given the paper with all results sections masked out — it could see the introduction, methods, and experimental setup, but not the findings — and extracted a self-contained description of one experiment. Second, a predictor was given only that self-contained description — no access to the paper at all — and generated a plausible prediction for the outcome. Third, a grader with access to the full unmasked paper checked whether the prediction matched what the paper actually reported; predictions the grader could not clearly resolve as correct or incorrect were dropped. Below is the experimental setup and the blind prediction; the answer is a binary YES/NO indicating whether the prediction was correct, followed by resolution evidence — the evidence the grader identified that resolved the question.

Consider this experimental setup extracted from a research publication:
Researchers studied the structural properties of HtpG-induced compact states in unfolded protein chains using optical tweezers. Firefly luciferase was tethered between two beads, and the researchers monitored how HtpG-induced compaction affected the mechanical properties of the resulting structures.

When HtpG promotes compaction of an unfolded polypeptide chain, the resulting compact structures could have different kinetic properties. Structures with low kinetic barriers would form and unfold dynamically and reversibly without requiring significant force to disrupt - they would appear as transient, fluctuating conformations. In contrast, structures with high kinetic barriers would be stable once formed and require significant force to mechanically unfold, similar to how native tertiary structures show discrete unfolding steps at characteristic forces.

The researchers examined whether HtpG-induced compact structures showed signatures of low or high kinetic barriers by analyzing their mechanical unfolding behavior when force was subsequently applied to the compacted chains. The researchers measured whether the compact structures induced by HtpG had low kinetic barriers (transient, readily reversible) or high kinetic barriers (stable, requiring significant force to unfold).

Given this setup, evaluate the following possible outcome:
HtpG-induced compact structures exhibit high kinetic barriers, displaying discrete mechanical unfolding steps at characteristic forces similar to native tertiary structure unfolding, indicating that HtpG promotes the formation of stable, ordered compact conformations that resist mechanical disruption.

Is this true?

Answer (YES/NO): NO